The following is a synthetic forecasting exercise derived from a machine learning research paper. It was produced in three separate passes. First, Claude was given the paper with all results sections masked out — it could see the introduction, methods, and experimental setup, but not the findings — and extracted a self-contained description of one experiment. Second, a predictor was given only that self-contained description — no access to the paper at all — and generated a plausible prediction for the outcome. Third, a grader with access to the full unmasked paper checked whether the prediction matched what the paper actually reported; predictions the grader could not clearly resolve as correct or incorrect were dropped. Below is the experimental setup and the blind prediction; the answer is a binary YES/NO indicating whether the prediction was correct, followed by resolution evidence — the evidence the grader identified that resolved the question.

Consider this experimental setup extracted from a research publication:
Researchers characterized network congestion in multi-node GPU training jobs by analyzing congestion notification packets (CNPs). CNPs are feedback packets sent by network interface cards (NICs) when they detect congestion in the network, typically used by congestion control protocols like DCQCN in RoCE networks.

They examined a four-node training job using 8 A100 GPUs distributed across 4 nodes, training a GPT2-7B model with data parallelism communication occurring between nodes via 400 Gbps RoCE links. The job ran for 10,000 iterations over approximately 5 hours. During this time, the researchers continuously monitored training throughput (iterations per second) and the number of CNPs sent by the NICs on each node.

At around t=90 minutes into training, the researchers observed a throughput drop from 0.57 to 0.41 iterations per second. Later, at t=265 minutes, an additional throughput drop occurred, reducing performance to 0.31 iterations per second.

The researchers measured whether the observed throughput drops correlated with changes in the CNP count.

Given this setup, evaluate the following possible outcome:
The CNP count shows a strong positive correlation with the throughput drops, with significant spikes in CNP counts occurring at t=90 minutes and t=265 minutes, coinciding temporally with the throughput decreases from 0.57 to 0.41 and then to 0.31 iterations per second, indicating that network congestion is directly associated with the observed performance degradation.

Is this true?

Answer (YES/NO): YES